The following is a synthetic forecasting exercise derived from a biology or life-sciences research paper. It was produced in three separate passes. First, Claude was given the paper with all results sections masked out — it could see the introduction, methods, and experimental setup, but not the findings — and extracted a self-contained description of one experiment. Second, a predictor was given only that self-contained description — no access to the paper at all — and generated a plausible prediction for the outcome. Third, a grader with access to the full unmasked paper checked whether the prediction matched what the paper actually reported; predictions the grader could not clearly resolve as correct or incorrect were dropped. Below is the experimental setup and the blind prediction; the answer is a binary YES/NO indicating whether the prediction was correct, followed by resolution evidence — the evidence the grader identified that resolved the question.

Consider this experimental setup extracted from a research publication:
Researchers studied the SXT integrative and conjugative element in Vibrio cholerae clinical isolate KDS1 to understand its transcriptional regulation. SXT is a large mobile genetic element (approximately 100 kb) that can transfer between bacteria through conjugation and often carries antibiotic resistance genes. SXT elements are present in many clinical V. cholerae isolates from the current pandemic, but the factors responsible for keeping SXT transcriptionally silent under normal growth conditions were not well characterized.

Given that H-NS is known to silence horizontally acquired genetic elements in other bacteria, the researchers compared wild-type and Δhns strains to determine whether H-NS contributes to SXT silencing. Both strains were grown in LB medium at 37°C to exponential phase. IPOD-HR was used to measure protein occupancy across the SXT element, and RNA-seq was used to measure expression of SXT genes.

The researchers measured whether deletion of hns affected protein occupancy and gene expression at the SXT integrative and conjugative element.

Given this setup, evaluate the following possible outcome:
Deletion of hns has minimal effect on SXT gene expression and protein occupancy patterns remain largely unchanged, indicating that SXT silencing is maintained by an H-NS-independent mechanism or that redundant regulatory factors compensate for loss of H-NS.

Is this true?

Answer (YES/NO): NO